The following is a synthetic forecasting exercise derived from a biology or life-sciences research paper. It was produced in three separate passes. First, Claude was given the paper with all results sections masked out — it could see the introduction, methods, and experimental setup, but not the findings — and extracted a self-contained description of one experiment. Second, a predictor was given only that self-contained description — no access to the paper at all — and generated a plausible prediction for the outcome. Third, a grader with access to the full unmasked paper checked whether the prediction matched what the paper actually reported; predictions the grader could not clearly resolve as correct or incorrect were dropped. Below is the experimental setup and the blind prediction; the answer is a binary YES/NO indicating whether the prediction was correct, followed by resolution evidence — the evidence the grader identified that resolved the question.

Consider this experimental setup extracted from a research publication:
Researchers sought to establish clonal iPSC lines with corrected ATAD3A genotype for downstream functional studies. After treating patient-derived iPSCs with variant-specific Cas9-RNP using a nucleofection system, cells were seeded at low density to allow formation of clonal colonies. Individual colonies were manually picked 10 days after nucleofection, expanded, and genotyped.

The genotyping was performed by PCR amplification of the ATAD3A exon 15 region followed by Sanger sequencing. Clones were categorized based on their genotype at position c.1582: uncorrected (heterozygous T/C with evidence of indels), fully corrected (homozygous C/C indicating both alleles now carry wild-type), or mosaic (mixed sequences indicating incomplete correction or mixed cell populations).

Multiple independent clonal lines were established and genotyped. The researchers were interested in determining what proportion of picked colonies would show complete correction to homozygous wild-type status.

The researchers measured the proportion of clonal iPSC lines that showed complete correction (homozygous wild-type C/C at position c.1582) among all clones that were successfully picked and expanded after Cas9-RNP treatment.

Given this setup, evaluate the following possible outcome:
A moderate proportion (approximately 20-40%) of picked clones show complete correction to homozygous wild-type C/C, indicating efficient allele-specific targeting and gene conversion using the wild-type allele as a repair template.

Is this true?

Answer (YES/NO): NO